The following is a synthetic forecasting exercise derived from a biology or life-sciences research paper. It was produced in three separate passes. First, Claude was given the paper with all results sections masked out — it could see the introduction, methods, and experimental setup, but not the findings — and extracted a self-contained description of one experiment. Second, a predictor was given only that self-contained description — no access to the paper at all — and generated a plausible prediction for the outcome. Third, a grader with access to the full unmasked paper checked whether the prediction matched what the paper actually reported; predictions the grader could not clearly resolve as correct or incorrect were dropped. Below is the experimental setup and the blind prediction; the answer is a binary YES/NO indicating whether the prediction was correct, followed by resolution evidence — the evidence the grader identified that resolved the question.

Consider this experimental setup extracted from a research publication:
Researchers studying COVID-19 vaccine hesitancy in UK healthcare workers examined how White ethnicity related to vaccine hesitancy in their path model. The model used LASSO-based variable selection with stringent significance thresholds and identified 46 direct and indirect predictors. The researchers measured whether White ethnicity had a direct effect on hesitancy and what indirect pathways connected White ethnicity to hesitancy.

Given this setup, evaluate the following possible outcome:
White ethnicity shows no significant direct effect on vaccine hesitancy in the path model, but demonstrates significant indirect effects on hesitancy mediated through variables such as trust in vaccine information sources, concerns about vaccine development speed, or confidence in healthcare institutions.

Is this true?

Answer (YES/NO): NO